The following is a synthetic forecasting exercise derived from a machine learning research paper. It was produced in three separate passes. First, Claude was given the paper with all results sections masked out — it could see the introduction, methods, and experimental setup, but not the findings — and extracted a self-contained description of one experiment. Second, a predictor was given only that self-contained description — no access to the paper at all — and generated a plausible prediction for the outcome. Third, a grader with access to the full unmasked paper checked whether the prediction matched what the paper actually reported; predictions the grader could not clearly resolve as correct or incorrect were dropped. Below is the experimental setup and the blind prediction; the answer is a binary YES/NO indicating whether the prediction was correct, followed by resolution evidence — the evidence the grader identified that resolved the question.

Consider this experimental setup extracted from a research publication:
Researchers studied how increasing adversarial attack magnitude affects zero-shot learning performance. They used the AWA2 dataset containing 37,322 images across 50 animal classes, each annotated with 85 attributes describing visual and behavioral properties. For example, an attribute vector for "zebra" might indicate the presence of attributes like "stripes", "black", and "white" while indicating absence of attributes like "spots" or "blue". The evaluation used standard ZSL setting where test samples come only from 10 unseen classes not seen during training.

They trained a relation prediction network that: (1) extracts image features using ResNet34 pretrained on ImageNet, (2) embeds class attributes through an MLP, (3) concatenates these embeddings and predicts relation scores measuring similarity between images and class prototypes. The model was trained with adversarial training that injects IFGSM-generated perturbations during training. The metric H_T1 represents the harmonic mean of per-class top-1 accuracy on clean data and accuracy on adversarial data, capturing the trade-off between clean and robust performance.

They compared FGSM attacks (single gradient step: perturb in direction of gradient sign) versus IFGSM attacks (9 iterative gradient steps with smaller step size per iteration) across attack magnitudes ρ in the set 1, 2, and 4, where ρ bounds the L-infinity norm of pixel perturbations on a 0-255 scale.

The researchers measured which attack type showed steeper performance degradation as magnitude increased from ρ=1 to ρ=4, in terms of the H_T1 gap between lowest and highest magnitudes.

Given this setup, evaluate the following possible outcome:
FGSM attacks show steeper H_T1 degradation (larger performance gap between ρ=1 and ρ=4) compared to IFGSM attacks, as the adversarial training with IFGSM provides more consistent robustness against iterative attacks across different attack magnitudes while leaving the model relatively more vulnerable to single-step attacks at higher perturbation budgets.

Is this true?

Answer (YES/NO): NO